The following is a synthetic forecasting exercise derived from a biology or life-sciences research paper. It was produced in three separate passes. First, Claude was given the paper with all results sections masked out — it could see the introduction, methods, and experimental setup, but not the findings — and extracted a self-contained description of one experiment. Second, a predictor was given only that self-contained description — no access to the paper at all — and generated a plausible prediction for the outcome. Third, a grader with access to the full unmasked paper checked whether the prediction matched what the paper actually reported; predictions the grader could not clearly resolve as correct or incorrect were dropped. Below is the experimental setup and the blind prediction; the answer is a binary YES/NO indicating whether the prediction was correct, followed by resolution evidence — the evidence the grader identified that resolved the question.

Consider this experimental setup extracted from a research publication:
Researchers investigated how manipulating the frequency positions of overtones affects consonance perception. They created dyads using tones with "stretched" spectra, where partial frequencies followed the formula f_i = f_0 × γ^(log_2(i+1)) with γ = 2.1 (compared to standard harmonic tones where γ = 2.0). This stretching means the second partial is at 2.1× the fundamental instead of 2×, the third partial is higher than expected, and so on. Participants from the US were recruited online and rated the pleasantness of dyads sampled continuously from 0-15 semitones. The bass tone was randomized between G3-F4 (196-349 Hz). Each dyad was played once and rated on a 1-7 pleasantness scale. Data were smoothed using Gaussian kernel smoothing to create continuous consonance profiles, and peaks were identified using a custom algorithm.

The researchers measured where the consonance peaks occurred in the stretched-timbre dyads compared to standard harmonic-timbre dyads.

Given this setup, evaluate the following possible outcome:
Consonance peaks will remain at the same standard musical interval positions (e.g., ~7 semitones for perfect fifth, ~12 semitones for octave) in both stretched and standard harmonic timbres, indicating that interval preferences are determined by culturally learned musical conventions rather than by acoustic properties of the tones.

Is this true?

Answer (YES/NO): NO